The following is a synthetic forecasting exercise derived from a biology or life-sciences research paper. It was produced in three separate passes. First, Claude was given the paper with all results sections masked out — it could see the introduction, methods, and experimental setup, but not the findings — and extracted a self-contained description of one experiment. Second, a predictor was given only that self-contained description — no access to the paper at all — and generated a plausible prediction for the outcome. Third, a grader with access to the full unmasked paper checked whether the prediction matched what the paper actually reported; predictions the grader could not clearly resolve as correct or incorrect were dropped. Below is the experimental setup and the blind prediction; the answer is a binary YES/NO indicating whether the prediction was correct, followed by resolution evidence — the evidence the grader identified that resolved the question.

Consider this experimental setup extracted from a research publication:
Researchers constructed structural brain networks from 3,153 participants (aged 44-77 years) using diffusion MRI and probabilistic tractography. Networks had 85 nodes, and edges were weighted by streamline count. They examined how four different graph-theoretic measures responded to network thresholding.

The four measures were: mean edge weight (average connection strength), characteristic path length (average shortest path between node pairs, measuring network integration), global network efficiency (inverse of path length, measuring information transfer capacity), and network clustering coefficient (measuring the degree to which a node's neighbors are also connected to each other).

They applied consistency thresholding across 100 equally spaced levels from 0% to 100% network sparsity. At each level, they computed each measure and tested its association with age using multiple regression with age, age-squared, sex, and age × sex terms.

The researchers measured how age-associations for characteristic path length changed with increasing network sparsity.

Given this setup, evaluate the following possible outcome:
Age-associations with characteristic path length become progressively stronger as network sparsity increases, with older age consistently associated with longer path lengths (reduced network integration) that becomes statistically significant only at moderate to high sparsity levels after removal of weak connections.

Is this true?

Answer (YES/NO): NO